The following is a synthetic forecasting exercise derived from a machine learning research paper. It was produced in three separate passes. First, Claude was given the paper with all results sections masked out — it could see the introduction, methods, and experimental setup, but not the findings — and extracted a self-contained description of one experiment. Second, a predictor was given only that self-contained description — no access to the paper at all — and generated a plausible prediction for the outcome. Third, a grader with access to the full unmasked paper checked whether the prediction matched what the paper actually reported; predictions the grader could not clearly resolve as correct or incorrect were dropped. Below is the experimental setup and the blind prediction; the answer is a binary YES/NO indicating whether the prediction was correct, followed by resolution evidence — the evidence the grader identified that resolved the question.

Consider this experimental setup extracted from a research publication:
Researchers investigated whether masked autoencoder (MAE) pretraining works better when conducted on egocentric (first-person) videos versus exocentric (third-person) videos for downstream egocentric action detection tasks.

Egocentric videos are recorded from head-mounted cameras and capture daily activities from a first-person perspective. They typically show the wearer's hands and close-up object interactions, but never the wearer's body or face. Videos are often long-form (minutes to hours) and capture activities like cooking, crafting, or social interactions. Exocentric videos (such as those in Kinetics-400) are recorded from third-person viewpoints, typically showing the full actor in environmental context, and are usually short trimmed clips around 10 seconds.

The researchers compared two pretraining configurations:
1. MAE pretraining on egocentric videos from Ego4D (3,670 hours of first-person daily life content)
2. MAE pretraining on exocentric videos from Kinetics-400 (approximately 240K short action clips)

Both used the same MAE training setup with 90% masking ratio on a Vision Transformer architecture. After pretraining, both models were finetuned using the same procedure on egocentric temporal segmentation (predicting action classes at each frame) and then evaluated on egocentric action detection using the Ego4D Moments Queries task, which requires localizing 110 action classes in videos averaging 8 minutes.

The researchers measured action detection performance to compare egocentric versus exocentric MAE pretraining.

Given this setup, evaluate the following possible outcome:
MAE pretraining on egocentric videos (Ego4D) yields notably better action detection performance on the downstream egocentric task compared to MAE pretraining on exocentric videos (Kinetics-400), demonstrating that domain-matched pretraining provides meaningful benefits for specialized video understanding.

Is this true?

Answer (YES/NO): YES